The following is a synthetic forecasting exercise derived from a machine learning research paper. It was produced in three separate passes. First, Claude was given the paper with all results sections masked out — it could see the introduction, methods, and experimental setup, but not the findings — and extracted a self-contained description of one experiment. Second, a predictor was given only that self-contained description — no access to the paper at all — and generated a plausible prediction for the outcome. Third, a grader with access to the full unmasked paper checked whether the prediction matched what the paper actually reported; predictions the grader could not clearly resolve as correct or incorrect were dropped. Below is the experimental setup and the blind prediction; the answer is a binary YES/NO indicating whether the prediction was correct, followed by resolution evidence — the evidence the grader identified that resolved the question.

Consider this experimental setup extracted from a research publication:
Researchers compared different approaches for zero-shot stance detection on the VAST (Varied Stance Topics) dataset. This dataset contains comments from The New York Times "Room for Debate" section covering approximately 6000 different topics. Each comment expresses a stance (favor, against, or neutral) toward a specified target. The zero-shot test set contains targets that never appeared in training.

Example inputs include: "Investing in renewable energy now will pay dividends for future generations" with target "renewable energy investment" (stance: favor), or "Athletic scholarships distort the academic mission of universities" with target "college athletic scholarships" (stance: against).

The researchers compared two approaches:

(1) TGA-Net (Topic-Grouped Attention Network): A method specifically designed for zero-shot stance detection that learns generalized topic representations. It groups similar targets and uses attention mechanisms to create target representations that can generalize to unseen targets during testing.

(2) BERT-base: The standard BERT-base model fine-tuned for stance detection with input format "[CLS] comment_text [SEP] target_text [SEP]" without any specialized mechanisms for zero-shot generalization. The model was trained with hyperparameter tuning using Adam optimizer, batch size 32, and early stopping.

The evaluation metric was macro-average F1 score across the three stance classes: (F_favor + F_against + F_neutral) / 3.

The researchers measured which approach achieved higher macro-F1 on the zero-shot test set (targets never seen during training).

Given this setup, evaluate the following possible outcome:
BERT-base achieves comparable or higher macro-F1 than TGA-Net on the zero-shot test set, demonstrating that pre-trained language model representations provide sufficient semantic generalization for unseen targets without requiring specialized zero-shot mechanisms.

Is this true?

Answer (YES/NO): YES